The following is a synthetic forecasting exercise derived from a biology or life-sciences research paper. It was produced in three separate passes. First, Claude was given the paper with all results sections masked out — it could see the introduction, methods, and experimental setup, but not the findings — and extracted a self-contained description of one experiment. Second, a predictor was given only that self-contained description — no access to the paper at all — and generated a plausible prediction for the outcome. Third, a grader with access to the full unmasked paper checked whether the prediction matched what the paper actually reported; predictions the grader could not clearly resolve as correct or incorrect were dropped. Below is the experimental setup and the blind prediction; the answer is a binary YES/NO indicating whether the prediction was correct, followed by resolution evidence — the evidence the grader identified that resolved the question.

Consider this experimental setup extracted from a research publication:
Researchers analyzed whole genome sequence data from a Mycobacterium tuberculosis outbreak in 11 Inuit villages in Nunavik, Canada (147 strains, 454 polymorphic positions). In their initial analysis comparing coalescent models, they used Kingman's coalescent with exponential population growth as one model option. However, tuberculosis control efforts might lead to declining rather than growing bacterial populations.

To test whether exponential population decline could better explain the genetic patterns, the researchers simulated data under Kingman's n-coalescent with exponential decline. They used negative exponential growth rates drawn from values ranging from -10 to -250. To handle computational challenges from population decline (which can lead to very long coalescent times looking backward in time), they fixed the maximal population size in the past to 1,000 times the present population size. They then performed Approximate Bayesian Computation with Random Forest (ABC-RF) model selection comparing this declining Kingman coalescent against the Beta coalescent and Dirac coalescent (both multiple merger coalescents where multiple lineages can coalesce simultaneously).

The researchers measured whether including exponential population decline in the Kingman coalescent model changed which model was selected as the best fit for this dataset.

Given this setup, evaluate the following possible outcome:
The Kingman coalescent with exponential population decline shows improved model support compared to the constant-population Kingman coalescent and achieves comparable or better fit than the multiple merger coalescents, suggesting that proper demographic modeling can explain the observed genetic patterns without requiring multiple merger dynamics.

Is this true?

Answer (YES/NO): NO